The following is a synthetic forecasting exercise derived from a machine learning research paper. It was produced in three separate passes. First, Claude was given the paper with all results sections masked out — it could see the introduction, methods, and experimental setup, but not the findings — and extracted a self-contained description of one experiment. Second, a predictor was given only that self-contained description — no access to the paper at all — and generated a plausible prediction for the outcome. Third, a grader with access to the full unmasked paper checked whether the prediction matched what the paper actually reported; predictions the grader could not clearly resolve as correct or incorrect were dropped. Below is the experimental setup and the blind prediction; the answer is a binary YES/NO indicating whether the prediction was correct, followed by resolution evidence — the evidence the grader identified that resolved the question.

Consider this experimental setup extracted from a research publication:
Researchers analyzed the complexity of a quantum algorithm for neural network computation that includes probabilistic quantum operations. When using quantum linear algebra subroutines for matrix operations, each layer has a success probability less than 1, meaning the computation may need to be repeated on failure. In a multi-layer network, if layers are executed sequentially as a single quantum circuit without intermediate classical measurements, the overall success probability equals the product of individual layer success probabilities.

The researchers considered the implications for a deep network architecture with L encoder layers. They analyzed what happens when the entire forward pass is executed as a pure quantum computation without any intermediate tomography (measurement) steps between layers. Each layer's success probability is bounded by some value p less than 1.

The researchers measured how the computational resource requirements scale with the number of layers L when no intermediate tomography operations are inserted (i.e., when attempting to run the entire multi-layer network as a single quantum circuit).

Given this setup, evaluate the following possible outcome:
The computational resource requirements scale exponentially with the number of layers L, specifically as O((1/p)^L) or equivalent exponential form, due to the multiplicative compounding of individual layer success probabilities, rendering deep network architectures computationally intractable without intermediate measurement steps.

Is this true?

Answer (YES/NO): YES